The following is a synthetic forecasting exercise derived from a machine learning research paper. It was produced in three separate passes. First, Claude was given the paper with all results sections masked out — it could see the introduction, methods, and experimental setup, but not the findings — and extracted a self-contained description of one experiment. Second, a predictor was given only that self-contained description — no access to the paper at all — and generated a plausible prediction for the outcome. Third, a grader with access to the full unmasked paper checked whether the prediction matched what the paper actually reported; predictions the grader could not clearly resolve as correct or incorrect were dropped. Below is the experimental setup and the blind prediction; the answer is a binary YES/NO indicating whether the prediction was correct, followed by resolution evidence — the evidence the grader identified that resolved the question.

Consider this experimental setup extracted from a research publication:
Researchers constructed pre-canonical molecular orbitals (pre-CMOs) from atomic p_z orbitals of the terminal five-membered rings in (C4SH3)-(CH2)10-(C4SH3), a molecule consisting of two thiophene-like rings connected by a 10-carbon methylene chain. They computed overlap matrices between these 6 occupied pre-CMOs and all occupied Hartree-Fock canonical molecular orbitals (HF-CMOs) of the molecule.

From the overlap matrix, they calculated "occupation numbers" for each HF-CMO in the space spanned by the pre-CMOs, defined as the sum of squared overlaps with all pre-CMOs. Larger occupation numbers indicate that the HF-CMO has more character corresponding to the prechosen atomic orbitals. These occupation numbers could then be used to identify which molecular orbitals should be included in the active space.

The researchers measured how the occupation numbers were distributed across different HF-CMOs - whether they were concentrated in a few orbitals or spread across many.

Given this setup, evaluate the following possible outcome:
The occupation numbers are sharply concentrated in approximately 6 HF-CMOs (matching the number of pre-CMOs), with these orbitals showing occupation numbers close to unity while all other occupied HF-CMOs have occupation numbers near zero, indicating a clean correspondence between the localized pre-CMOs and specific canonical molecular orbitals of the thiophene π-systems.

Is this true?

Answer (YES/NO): NO